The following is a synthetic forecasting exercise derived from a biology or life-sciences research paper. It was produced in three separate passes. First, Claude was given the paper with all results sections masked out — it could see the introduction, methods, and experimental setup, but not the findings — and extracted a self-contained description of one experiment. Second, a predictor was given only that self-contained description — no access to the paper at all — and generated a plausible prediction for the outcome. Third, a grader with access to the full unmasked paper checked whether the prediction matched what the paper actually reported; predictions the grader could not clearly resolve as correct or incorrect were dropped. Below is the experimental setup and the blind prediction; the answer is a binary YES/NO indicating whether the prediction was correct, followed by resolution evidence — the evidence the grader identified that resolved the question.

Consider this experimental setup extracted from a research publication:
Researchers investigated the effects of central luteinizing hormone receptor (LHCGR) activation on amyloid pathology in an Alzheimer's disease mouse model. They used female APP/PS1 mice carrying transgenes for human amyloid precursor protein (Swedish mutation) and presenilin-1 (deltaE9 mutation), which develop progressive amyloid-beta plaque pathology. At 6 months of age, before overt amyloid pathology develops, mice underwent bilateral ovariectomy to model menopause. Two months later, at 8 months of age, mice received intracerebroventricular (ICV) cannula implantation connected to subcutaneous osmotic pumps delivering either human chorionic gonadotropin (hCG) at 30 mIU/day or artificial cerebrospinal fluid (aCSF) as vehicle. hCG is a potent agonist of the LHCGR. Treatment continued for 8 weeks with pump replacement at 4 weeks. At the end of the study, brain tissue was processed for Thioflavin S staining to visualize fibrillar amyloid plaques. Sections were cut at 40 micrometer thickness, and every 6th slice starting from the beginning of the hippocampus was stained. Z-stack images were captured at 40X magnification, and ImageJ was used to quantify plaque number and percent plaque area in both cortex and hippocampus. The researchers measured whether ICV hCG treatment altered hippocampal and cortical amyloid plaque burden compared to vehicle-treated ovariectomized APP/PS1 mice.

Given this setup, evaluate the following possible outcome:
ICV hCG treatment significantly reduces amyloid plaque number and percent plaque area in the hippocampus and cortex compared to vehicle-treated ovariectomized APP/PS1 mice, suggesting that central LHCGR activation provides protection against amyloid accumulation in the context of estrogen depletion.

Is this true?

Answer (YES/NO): NO